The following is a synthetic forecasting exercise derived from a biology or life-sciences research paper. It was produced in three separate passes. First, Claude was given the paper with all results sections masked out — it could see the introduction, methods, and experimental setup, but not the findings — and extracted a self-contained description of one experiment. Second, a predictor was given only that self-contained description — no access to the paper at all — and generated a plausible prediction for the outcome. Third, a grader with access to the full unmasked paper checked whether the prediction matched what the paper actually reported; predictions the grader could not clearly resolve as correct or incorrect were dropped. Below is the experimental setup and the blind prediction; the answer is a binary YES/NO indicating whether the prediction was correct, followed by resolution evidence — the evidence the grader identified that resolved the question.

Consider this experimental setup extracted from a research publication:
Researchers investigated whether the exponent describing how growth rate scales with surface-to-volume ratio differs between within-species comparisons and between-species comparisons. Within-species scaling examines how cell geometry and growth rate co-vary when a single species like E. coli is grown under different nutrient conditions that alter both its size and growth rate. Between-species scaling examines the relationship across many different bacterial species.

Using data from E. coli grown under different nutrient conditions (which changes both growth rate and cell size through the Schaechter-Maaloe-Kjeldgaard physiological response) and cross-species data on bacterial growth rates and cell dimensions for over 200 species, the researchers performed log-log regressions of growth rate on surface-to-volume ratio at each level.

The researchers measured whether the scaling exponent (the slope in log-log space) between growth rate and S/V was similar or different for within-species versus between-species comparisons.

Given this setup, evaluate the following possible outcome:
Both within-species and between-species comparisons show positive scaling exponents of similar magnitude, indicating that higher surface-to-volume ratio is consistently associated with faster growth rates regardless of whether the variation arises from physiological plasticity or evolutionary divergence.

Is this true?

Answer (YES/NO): NO